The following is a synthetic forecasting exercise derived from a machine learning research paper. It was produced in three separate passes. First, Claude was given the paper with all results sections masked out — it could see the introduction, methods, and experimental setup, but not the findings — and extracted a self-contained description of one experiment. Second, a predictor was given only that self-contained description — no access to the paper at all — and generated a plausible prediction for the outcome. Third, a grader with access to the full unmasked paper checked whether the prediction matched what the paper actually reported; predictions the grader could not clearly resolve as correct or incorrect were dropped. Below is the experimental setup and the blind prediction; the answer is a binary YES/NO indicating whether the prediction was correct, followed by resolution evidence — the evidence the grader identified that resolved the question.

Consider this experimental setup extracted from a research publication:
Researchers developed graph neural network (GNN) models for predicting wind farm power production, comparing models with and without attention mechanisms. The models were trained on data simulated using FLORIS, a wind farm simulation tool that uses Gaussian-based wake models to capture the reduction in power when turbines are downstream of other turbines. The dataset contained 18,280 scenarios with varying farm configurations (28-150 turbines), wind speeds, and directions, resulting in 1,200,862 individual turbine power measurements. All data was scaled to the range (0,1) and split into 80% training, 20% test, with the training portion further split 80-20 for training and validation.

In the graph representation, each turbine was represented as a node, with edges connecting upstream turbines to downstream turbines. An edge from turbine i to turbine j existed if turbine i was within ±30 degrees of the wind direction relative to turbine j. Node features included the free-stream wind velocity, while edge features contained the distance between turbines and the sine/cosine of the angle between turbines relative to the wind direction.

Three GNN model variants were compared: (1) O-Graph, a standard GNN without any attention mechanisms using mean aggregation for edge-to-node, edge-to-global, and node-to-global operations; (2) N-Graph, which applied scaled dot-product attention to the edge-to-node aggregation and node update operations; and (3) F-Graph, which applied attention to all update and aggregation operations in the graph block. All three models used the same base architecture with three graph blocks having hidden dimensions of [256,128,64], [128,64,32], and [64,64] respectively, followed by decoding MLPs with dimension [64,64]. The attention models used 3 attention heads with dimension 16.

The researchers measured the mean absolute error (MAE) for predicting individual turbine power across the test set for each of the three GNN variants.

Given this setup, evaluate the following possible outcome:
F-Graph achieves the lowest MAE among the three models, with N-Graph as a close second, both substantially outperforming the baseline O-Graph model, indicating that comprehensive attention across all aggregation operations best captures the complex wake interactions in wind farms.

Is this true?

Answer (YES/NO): NO